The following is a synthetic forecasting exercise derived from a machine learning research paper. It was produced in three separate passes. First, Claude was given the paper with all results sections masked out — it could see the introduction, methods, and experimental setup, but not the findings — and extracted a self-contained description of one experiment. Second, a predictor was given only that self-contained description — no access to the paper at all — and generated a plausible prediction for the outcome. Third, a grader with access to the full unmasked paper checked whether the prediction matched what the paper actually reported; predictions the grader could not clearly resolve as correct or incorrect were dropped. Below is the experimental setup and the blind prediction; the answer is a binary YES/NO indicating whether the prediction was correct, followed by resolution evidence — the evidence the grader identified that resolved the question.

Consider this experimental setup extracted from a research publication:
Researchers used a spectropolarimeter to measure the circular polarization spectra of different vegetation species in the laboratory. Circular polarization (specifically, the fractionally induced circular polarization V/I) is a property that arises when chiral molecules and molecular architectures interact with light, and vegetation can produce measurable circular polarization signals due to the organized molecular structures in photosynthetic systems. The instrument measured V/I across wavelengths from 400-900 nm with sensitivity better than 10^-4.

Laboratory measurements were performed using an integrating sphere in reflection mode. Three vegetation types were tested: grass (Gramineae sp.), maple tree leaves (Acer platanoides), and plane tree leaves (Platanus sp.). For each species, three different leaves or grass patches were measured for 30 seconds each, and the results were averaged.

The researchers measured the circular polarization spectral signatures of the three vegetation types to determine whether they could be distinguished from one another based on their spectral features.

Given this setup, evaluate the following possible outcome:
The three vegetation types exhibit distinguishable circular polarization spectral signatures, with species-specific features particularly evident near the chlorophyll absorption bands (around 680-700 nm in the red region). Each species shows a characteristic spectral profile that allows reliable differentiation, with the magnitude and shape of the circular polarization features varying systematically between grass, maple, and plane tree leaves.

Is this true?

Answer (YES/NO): NO